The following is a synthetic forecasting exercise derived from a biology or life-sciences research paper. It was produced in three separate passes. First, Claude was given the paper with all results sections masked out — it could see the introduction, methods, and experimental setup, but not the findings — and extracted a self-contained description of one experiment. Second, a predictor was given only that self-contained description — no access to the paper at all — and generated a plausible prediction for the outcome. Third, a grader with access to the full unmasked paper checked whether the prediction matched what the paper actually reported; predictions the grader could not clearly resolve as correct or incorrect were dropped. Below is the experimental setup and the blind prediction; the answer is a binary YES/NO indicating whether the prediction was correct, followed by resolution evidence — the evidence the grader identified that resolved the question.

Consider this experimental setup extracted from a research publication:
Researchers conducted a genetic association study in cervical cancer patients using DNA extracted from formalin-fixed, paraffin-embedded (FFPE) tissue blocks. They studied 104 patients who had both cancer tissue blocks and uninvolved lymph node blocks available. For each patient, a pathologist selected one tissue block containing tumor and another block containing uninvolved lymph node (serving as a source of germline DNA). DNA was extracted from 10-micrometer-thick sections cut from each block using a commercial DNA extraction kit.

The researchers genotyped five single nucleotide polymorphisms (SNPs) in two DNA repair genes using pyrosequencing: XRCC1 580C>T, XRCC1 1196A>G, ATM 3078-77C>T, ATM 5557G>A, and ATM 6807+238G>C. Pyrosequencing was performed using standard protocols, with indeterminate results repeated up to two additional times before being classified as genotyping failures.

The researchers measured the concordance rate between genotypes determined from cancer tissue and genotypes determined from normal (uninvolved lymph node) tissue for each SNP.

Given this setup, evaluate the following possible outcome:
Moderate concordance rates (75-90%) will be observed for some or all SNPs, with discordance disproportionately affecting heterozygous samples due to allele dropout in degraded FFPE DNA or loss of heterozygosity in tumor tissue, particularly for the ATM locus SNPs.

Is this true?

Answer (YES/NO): NO